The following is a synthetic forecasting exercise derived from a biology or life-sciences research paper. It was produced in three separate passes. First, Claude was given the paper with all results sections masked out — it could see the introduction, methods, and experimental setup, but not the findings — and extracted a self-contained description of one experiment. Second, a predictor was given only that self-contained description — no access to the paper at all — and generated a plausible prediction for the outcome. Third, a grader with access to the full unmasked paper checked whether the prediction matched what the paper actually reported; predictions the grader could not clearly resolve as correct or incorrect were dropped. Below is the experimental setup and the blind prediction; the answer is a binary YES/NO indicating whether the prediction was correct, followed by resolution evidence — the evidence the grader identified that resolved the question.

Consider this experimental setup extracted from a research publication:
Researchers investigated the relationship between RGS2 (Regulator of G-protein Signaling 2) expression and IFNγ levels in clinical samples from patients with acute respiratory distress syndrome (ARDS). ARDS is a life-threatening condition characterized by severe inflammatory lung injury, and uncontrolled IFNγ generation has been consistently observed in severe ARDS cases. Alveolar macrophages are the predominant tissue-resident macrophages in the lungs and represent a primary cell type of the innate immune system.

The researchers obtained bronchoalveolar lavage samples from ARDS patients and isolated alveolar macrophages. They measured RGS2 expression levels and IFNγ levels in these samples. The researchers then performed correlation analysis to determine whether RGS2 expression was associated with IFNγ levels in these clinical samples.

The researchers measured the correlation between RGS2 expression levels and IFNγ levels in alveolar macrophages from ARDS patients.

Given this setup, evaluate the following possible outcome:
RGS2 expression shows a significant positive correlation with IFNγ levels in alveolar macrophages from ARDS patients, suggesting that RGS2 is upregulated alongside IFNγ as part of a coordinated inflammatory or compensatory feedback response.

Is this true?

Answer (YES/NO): NO